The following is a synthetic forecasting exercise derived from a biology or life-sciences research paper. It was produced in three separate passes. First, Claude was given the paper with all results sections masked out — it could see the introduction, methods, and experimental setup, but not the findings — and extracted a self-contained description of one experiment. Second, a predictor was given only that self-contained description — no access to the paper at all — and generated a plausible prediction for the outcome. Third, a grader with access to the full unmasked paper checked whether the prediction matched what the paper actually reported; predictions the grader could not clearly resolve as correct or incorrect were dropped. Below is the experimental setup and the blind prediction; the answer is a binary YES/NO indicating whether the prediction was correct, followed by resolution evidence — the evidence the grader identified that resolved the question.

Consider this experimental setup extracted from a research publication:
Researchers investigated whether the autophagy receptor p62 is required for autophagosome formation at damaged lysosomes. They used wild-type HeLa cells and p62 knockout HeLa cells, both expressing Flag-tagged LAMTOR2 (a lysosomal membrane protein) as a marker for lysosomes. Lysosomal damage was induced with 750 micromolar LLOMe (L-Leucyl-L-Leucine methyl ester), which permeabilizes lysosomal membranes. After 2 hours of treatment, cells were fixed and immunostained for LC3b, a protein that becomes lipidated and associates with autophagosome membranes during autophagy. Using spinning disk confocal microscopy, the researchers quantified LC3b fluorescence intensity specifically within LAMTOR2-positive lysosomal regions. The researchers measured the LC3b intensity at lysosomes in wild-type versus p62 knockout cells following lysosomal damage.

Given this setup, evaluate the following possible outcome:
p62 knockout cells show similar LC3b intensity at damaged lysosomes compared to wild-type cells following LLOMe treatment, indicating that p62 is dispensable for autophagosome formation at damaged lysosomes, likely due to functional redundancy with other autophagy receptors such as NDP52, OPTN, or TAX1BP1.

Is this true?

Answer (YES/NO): NO